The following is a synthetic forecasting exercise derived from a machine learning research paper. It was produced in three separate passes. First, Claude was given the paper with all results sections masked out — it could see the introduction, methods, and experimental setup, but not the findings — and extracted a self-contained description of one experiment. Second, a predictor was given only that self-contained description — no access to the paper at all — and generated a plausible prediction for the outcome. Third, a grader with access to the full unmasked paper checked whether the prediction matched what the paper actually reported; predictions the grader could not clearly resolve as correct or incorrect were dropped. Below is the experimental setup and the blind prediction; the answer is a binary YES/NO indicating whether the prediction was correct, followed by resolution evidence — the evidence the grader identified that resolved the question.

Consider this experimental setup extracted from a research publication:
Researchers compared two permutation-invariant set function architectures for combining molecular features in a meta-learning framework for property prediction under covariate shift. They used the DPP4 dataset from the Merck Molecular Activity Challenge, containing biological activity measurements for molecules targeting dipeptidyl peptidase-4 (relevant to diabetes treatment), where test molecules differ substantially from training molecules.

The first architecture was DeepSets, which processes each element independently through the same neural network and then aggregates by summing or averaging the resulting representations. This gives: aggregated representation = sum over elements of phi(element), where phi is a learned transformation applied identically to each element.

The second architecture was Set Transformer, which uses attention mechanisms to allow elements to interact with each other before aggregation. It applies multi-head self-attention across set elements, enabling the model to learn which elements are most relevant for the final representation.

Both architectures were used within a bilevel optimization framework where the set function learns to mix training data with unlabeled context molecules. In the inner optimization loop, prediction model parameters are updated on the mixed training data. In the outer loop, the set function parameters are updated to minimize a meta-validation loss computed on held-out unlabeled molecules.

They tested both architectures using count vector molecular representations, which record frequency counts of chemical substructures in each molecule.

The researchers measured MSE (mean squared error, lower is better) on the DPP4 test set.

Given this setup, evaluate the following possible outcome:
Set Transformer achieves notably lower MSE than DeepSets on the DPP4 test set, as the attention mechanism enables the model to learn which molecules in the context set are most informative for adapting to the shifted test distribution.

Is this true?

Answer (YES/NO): NO